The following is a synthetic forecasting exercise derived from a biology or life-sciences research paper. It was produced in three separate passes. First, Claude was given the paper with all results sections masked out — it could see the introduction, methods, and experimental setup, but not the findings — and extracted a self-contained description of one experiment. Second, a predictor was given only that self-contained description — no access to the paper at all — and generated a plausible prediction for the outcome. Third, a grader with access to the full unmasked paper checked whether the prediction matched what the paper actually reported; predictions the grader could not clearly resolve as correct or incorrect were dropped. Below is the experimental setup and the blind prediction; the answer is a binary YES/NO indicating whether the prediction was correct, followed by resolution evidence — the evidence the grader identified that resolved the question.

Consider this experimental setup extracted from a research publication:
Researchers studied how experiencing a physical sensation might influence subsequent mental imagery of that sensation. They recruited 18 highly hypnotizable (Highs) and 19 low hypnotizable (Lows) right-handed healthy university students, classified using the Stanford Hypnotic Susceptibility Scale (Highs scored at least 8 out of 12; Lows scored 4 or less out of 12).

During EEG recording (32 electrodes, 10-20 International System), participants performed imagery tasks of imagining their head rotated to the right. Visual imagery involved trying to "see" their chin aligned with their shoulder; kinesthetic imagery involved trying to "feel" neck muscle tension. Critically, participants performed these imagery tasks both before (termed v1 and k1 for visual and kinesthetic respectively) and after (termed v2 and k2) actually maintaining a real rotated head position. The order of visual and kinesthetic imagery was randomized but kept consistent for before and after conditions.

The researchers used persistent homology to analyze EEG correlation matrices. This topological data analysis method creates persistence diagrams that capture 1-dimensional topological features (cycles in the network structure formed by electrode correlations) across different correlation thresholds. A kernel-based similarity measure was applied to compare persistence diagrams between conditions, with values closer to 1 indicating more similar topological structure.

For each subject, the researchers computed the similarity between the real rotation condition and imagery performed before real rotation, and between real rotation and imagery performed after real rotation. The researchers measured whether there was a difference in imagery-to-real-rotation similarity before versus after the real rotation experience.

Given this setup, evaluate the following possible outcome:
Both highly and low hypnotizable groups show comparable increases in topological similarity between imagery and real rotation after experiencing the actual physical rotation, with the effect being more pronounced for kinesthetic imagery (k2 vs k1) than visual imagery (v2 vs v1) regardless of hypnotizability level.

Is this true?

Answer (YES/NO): NO